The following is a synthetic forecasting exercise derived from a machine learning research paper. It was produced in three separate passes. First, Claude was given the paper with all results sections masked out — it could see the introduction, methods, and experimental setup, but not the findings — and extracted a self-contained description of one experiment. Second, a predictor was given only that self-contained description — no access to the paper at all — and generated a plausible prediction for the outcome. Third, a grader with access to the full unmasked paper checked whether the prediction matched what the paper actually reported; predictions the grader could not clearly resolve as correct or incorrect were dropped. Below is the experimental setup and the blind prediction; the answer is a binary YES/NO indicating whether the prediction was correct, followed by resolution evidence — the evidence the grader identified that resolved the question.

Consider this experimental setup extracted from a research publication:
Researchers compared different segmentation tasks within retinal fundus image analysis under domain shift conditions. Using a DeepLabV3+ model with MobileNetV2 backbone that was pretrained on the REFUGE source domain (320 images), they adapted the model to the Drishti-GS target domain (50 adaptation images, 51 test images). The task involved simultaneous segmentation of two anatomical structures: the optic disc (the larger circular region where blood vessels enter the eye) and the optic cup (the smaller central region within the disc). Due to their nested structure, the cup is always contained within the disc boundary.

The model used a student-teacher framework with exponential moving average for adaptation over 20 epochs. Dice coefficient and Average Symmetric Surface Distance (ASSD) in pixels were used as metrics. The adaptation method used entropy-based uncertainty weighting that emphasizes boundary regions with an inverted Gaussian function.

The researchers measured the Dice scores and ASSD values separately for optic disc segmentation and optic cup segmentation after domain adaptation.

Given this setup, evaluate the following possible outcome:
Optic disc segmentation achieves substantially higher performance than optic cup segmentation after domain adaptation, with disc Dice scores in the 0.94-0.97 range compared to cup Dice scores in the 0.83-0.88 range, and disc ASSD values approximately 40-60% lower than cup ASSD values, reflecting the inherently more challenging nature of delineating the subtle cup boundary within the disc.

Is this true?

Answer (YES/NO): YES